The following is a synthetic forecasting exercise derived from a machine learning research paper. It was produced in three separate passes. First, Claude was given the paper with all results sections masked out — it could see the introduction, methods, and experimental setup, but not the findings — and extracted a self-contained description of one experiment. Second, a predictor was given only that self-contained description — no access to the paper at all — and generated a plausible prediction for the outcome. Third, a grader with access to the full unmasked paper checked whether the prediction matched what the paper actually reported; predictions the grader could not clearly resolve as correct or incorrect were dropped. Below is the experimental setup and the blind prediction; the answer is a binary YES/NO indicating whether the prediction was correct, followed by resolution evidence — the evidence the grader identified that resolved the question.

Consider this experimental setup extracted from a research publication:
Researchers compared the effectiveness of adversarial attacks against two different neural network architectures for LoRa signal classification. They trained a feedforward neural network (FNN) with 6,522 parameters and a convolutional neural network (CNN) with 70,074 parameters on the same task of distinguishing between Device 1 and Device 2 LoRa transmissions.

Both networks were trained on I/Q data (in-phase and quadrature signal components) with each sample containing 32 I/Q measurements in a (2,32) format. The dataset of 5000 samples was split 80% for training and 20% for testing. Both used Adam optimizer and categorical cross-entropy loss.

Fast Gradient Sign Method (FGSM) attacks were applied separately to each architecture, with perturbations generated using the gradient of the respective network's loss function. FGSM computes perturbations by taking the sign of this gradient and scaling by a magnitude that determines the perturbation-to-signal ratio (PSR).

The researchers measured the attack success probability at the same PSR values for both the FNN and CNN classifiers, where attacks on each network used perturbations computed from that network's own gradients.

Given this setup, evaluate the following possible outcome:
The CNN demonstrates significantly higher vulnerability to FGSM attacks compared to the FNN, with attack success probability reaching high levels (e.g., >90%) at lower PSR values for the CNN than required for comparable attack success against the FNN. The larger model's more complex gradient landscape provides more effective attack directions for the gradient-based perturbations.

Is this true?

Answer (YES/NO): NO